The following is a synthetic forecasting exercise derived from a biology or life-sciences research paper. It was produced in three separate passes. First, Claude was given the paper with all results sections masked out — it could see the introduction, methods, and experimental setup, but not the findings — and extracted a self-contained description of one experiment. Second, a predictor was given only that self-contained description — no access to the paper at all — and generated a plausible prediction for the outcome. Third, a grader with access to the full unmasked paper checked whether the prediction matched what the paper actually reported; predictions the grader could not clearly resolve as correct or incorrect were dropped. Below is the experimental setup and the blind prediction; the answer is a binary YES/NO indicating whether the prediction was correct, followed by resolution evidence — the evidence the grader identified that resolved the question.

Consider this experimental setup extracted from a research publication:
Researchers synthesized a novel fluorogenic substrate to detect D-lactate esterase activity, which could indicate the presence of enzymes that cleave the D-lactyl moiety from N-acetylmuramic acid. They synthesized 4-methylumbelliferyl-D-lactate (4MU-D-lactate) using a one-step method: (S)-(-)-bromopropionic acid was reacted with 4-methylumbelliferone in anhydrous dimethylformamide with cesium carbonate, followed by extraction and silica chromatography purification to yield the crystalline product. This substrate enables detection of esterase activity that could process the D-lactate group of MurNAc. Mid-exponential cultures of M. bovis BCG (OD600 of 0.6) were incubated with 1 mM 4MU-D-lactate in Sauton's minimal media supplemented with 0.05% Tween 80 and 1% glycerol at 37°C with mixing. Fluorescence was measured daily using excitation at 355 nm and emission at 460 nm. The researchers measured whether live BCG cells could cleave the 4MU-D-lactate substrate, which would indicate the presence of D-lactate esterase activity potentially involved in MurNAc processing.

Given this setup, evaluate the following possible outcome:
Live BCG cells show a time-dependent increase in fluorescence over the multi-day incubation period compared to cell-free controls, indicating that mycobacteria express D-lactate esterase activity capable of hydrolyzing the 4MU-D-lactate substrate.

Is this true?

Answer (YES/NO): YES